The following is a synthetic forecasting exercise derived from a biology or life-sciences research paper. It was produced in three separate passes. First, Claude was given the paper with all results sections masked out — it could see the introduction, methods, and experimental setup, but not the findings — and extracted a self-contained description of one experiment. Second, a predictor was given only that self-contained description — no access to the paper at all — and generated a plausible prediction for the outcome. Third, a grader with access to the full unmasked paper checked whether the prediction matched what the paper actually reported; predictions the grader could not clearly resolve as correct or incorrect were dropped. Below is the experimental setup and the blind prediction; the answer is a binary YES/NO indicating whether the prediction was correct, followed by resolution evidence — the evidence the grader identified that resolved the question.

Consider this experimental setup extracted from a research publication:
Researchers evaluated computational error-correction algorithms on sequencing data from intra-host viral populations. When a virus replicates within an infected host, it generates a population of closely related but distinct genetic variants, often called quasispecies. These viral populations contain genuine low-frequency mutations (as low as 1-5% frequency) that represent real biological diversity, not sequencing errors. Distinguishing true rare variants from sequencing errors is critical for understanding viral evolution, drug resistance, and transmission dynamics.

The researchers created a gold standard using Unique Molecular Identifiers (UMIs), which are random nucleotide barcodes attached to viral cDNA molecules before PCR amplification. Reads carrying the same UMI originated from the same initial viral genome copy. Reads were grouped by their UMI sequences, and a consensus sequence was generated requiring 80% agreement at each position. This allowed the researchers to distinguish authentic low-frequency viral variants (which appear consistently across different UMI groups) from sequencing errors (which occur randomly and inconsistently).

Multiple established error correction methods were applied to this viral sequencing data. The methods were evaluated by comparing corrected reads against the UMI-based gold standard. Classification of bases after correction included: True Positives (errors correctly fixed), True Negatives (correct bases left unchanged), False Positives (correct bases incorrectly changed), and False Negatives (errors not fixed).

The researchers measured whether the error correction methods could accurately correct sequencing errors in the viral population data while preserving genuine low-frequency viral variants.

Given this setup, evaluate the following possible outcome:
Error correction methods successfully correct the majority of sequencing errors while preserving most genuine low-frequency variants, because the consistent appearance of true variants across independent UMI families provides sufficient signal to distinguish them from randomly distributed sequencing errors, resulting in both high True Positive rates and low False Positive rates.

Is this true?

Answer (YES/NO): NO